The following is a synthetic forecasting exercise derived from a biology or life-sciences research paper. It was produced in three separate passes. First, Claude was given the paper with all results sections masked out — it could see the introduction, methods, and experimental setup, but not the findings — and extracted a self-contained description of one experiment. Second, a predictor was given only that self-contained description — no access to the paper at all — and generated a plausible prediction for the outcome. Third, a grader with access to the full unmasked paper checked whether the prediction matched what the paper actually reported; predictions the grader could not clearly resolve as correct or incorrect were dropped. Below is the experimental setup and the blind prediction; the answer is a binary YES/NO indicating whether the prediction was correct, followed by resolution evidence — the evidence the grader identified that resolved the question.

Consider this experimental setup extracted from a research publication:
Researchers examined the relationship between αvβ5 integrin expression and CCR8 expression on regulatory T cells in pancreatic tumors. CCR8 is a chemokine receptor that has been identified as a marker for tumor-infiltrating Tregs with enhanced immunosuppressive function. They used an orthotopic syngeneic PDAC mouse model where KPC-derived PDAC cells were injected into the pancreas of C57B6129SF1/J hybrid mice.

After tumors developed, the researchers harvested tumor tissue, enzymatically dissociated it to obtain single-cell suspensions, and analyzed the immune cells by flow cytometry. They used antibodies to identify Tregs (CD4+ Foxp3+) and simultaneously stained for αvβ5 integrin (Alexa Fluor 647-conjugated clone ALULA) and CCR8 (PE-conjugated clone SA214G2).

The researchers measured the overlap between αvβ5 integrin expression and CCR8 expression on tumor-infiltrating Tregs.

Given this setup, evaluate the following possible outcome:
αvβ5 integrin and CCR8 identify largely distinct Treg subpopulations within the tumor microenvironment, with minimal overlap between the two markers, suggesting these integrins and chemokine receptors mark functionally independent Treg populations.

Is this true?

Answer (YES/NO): NO